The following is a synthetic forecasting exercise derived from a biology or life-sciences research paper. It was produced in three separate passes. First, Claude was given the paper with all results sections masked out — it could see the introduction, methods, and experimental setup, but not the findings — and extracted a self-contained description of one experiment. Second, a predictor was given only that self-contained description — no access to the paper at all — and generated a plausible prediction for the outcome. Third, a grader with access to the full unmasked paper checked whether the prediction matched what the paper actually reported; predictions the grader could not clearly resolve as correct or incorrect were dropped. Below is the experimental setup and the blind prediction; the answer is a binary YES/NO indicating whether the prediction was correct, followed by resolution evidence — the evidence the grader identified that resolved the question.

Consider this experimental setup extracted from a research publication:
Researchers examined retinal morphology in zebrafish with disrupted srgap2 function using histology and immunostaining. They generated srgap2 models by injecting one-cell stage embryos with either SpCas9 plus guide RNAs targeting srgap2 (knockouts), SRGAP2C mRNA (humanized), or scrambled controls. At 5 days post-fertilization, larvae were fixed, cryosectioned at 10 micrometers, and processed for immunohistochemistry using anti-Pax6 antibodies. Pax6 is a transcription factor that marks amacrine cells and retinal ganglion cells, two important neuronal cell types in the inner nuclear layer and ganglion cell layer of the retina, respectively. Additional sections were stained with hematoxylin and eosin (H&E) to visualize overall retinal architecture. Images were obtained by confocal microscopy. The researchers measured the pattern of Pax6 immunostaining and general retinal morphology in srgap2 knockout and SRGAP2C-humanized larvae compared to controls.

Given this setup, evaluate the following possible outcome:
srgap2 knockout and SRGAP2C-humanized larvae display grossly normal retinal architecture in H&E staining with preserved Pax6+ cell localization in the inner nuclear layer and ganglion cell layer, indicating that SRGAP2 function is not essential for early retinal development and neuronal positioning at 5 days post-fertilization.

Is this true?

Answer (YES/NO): YES